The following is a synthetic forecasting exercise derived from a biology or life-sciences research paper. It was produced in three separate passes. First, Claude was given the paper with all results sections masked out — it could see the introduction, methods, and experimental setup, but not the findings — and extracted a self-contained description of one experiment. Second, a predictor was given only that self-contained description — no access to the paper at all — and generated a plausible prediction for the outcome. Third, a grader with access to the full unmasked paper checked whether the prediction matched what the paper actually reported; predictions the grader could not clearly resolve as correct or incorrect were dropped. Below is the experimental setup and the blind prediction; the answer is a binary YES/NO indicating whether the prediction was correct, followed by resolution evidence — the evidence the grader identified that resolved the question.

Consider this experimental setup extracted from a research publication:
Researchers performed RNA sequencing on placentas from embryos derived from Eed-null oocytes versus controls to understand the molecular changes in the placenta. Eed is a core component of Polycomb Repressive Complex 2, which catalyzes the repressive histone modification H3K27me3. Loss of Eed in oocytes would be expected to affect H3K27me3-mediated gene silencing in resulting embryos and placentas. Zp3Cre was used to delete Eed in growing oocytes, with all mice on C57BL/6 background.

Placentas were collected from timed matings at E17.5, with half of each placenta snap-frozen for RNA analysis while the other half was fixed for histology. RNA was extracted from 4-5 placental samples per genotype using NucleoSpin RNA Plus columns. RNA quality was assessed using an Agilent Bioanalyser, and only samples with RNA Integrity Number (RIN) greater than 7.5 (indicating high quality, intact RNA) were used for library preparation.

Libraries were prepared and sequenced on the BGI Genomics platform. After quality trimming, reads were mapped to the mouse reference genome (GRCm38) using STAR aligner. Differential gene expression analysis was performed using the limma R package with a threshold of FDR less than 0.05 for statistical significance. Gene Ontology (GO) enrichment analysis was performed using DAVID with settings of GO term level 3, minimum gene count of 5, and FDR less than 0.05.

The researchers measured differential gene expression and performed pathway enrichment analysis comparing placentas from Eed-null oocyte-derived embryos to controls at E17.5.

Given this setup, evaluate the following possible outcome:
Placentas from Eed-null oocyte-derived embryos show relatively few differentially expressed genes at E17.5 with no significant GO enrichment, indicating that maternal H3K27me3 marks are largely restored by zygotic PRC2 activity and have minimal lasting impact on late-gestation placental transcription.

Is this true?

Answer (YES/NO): NO